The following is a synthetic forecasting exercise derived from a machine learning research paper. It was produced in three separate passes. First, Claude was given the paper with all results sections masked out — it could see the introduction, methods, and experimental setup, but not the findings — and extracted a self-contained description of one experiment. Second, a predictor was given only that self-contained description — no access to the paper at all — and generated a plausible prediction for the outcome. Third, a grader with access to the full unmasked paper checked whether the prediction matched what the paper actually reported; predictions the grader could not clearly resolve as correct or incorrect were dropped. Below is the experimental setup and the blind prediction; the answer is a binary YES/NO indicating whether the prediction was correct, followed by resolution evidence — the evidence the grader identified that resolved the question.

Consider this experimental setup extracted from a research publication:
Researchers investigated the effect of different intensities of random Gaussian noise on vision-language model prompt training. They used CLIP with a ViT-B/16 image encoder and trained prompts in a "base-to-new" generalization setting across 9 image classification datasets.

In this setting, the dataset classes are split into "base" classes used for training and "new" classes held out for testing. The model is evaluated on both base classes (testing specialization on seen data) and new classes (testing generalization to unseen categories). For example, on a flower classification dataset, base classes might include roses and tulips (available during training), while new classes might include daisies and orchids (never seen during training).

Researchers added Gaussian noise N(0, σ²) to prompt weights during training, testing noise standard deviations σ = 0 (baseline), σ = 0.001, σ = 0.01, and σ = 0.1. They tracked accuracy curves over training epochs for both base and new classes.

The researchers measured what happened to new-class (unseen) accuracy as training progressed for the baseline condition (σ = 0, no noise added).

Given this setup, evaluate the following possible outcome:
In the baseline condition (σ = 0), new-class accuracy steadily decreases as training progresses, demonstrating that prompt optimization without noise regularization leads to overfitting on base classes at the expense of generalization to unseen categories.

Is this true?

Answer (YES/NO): YES